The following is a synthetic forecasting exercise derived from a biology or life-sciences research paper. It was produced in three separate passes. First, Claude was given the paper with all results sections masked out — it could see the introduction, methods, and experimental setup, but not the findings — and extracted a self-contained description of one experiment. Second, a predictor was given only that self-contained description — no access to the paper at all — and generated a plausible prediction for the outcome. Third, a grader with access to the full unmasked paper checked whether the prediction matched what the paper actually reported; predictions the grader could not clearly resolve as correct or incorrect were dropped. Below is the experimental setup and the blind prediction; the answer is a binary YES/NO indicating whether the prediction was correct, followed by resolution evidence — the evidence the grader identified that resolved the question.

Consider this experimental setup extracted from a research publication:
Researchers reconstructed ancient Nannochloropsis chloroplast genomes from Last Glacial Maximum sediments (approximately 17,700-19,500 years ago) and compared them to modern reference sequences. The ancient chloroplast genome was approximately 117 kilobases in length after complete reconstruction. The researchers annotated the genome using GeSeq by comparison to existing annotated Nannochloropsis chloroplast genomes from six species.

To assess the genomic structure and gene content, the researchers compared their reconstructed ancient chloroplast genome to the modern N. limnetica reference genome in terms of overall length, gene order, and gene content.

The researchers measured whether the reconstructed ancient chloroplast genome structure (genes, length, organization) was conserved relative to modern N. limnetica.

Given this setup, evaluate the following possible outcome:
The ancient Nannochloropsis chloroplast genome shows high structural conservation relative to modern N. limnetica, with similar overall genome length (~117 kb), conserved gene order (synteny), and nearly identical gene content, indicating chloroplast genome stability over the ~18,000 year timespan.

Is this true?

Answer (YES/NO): NO